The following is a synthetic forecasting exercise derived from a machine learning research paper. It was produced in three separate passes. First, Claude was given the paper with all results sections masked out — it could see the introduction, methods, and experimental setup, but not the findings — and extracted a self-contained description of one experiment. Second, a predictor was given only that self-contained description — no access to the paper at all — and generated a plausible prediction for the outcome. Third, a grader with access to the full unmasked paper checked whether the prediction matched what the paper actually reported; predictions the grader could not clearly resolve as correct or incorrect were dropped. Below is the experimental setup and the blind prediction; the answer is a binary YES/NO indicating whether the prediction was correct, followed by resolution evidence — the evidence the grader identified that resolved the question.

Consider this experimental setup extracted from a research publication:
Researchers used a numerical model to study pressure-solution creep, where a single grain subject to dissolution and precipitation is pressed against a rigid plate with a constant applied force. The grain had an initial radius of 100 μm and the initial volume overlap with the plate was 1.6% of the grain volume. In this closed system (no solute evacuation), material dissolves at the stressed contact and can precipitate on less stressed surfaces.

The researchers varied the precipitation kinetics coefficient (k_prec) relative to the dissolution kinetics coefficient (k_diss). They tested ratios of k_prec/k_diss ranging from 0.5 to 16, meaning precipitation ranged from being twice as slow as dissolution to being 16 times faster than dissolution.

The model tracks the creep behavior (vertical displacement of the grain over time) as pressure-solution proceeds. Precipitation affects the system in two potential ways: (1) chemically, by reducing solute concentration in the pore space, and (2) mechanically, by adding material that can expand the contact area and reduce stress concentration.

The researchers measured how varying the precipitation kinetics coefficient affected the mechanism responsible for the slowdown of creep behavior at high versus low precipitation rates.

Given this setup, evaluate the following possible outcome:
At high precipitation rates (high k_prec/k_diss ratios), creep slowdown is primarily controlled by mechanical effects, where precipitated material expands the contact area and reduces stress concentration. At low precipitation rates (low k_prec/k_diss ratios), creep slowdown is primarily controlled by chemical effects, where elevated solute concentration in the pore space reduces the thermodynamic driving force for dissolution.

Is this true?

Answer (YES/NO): NO